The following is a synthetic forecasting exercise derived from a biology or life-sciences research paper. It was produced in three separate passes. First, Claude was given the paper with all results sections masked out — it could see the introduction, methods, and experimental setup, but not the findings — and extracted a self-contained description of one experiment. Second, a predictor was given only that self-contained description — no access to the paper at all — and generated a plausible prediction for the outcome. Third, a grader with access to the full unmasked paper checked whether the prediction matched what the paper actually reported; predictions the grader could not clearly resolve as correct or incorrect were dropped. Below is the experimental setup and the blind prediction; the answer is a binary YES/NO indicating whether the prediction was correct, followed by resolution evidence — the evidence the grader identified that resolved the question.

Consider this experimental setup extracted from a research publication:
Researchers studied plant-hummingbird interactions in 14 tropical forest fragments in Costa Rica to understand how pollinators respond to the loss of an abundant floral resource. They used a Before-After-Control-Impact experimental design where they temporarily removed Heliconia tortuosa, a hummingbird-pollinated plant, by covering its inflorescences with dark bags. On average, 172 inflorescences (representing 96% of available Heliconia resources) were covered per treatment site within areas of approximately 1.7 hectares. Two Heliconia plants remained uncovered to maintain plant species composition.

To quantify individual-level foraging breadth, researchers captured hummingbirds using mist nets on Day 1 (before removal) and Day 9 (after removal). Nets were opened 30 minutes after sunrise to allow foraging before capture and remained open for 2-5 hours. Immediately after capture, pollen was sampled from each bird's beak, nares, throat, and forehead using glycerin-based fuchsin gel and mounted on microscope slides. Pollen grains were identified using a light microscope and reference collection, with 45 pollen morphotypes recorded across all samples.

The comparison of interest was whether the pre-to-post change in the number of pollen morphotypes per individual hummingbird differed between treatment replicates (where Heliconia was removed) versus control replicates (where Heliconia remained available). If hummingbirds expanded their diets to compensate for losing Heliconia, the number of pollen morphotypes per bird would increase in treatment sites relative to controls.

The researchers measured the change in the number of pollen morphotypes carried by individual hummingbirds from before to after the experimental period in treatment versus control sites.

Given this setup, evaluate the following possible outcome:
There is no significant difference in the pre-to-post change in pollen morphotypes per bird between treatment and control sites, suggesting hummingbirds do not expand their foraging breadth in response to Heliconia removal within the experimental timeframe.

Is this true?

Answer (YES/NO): NO